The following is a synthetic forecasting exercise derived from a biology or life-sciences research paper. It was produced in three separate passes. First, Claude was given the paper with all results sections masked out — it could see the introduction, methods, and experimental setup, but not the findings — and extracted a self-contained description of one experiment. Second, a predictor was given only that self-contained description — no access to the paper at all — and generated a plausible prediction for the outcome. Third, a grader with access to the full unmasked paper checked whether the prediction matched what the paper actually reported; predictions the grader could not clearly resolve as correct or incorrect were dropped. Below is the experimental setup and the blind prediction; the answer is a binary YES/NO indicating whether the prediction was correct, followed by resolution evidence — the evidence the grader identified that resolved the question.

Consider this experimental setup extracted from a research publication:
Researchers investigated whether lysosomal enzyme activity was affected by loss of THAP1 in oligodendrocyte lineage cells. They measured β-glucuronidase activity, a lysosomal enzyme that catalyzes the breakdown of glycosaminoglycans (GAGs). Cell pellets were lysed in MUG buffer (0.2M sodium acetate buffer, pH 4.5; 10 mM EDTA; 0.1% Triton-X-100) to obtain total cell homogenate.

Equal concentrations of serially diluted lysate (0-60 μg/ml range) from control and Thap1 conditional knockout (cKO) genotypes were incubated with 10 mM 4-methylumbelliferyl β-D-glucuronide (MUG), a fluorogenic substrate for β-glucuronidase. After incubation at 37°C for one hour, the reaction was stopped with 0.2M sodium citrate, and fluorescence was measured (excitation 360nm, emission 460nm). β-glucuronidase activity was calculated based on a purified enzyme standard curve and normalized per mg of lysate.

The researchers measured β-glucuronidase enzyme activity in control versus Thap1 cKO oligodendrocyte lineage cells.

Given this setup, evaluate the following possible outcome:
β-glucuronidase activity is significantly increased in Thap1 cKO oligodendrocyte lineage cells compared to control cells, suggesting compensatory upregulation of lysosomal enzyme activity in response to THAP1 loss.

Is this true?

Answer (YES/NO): NO